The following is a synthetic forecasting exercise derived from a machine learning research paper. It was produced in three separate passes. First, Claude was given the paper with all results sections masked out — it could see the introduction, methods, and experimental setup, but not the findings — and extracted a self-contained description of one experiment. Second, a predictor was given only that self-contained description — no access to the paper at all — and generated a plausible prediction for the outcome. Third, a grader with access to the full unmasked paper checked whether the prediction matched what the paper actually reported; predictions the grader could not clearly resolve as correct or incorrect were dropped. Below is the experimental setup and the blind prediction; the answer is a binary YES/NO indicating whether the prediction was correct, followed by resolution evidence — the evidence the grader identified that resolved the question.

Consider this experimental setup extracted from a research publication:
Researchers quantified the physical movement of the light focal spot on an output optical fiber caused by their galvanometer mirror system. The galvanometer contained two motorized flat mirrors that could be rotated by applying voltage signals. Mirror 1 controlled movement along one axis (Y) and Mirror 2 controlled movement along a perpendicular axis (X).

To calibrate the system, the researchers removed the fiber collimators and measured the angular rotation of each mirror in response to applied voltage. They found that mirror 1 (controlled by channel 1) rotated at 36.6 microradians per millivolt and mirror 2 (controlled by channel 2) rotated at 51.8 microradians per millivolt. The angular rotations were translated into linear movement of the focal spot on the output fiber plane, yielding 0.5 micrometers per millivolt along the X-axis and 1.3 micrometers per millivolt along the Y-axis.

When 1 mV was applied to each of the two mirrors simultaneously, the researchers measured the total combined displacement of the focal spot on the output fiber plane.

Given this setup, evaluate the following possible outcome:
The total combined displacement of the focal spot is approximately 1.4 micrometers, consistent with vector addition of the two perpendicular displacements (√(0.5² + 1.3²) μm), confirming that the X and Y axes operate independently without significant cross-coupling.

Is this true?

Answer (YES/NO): YES